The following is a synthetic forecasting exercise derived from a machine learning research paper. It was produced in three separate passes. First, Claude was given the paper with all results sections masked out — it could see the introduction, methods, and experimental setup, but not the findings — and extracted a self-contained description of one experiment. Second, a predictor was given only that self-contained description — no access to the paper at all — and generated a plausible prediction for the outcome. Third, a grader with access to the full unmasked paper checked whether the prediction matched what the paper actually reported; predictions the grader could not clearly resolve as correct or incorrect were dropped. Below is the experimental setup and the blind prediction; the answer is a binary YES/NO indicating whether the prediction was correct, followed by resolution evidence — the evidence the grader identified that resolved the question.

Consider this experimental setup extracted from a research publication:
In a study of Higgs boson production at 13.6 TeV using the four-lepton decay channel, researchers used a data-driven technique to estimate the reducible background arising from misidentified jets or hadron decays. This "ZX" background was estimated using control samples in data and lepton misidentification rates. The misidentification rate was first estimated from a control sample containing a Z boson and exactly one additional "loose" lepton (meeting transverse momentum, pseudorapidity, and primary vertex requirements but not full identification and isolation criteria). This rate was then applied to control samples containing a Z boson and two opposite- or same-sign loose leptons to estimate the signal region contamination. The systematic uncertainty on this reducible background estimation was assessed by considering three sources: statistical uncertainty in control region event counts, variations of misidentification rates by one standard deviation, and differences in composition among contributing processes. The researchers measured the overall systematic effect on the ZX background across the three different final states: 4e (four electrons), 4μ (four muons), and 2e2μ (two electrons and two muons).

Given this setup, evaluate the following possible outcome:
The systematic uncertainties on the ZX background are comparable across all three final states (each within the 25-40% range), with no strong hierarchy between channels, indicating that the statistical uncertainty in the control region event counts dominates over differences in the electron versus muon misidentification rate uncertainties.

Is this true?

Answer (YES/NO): NO